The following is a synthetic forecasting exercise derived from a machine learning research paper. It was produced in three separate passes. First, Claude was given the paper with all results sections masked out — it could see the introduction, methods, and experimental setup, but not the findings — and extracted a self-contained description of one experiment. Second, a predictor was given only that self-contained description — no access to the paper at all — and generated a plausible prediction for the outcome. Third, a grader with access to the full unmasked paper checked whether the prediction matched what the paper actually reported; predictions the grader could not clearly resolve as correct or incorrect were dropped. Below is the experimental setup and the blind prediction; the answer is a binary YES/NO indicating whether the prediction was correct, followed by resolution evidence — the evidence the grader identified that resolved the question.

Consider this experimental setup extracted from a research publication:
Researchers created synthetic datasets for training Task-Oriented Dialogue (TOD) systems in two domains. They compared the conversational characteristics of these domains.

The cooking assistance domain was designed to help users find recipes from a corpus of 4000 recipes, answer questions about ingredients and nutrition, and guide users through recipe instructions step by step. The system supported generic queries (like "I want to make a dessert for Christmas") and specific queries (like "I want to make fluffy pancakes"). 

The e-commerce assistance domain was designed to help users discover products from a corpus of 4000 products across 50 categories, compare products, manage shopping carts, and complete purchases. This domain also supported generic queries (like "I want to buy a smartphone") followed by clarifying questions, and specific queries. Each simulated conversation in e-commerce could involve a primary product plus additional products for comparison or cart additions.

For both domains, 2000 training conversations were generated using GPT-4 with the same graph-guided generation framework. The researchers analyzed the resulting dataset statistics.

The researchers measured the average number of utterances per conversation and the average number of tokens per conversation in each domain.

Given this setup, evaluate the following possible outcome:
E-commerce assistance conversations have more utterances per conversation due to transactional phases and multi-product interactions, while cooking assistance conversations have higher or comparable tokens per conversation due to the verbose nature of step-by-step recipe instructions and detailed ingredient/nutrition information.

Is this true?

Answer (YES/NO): NO